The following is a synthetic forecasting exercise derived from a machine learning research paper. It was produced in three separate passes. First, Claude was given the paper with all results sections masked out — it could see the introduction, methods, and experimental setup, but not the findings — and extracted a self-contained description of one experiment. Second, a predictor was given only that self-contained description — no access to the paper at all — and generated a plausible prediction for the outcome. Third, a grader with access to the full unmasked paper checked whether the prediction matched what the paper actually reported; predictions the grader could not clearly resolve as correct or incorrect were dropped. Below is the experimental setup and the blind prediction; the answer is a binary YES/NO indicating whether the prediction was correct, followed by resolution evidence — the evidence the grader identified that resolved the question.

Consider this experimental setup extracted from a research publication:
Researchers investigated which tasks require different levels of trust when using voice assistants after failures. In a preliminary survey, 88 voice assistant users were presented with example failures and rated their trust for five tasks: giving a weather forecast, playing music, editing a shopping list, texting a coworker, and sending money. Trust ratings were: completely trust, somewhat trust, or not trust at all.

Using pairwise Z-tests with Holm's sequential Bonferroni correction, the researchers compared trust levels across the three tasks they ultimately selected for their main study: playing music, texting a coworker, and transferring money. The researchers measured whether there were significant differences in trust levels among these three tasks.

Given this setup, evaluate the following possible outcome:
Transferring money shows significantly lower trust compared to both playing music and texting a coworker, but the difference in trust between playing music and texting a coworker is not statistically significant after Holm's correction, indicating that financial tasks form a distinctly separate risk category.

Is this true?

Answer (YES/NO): NO